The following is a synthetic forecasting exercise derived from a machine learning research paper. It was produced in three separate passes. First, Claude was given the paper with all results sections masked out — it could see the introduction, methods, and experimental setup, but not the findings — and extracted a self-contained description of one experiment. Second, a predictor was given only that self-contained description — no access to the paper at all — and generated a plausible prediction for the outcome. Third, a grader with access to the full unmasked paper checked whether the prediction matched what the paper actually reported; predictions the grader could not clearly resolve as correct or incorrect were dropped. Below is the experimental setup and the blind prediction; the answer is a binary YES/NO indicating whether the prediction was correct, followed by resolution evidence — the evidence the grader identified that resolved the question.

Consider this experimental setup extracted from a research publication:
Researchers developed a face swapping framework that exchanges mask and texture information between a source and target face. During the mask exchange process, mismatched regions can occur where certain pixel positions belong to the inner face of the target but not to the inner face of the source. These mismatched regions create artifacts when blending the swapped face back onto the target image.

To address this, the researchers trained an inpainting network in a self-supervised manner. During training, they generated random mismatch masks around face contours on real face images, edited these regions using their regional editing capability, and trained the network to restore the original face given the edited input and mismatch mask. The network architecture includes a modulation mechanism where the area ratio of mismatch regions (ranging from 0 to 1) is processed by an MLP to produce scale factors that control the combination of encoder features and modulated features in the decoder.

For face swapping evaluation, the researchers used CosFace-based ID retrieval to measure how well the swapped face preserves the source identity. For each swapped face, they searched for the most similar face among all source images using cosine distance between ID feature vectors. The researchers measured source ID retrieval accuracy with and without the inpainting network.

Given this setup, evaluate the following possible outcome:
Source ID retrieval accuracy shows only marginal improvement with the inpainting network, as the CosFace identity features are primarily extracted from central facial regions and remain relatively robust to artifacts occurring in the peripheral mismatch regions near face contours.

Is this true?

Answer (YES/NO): NO